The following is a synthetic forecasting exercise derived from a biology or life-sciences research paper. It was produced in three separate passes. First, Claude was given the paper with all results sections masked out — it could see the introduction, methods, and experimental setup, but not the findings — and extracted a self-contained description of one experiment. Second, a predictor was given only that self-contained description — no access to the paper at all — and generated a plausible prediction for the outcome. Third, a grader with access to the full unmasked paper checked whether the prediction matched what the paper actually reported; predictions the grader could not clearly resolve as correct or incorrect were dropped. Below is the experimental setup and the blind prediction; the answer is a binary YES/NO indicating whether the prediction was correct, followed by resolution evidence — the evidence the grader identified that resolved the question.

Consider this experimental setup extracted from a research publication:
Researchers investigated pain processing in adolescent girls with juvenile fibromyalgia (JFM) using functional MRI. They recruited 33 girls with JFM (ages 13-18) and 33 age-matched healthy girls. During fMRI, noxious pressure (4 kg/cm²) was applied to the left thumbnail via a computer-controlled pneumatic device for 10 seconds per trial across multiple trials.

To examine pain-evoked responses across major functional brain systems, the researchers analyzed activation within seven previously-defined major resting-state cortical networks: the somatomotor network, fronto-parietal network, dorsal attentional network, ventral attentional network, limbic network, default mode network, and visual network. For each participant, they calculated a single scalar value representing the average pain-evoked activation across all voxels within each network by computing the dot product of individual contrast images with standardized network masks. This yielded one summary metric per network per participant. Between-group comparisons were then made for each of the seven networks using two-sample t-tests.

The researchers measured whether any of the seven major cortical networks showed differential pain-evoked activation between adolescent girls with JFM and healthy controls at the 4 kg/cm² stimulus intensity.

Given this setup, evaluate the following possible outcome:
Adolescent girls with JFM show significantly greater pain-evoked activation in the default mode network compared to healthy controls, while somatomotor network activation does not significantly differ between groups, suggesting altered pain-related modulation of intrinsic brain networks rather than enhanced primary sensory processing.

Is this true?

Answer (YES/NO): NO